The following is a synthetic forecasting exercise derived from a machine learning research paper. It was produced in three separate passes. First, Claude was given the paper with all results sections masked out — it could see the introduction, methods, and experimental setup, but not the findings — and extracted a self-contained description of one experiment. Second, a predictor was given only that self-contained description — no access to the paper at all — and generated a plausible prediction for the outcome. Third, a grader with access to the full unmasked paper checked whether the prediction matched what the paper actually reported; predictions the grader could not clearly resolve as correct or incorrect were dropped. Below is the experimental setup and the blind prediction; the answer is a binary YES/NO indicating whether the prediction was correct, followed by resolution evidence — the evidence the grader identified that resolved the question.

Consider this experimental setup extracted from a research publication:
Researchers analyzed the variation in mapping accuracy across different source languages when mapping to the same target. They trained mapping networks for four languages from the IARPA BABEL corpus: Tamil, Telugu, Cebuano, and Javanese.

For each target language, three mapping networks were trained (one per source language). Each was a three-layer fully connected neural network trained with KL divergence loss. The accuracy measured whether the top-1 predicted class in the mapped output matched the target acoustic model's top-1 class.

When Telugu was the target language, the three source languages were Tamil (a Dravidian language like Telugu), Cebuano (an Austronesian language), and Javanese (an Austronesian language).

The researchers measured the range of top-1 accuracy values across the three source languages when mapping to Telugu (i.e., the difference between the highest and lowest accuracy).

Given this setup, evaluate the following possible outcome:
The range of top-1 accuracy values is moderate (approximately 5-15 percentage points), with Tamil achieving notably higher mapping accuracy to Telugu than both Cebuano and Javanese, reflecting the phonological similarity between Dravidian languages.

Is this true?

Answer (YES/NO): NO